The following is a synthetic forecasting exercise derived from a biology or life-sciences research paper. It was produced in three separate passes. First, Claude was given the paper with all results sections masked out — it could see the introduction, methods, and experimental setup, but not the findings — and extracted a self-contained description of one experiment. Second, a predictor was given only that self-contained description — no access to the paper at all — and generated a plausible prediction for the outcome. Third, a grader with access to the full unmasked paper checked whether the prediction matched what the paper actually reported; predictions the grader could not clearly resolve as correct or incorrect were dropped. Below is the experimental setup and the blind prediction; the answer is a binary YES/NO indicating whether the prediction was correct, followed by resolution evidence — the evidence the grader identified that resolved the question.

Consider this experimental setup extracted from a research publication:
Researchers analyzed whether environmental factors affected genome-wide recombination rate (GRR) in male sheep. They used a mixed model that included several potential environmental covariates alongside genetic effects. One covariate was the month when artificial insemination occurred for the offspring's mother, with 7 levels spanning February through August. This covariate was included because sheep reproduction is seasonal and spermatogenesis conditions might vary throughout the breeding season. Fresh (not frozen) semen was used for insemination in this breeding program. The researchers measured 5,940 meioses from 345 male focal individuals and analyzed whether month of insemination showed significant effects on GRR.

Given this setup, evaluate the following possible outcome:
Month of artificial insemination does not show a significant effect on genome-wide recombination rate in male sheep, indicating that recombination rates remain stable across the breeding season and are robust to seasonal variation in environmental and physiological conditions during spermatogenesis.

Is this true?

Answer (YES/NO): NO